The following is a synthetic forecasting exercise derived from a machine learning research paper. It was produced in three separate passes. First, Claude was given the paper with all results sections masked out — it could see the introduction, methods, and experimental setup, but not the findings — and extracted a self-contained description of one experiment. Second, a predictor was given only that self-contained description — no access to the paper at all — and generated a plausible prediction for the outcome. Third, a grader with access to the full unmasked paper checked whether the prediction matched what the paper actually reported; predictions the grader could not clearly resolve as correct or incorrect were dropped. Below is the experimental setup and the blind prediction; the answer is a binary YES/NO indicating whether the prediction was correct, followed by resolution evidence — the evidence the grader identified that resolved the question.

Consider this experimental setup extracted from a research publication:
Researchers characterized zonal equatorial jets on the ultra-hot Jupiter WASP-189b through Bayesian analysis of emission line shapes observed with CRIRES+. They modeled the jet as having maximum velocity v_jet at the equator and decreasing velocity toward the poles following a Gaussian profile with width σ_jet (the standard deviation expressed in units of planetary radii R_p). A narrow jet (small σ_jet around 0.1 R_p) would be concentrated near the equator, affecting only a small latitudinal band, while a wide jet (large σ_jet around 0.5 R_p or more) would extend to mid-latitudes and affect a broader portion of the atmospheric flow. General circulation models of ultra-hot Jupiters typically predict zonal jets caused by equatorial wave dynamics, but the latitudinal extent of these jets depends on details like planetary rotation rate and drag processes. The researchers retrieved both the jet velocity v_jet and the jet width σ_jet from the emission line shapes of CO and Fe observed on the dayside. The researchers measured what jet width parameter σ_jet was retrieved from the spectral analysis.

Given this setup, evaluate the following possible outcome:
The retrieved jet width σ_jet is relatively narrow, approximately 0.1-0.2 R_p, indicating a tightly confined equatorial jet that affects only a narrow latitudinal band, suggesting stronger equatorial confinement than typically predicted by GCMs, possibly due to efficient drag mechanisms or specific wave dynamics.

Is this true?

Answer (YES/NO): NO